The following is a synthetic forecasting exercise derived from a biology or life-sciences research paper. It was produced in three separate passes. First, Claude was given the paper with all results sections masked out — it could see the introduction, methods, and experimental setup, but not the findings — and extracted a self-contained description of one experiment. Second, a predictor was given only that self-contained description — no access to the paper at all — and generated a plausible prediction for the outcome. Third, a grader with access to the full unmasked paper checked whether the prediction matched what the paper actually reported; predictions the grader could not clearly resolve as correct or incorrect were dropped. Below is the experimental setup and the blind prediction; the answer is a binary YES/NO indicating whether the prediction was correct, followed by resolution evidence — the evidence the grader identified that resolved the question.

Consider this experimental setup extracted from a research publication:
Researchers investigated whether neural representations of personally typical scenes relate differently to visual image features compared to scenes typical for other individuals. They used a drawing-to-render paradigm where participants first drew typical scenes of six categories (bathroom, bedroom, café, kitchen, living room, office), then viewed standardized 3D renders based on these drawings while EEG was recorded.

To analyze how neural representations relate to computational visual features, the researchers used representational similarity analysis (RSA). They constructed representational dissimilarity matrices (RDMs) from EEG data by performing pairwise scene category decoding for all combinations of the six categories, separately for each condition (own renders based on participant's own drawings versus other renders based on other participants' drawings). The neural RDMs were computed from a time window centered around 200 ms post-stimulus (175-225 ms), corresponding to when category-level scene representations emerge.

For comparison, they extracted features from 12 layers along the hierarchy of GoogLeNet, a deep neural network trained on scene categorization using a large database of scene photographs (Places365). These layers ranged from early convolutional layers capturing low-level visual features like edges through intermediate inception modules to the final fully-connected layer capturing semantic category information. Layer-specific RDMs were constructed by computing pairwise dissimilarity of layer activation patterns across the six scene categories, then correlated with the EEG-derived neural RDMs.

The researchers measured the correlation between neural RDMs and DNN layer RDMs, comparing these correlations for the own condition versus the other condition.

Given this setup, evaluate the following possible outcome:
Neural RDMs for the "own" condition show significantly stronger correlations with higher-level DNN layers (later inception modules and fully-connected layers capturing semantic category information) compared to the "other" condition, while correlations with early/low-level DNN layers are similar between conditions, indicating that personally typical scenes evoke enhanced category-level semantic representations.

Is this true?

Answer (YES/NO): NO